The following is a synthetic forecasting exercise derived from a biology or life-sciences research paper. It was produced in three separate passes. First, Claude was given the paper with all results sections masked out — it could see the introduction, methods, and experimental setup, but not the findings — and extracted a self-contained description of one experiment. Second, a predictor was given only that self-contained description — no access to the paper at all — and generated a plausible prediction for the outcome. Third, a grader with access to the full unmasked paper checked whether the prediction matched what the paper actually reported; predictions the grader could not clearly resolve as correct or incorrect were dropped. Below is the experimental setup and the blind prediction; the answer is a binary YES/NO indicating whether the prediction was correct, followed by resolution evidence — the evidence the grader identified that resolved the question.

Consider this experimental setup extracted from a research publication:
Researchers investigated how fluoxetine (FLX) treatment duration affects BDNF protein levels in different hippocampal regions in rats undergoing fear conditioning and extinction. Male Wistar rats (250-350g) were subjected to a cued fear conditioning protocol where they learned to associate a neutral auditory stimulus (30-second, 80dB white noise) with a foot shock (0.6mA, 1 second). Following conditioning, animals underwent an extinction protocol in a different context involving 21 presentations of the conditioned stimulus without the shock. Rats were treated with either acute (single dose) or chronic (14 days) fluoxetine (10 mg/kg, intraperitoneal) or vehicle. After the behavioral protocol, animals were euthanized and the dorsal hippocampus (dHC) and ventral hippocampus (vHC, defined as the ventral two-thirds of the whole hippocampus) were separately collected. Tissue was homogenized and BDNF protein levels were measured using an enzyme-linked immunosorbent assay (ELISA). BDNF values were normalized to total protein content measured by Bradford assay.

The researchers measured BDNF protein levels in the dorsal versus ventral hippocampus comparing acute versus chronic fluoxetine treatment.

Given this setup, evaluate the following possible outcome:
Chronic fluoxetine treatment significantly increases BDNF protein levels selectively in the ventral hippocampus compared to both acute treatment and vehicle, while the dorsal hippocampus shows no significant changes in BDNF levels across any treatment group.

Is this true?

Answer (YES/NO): NO